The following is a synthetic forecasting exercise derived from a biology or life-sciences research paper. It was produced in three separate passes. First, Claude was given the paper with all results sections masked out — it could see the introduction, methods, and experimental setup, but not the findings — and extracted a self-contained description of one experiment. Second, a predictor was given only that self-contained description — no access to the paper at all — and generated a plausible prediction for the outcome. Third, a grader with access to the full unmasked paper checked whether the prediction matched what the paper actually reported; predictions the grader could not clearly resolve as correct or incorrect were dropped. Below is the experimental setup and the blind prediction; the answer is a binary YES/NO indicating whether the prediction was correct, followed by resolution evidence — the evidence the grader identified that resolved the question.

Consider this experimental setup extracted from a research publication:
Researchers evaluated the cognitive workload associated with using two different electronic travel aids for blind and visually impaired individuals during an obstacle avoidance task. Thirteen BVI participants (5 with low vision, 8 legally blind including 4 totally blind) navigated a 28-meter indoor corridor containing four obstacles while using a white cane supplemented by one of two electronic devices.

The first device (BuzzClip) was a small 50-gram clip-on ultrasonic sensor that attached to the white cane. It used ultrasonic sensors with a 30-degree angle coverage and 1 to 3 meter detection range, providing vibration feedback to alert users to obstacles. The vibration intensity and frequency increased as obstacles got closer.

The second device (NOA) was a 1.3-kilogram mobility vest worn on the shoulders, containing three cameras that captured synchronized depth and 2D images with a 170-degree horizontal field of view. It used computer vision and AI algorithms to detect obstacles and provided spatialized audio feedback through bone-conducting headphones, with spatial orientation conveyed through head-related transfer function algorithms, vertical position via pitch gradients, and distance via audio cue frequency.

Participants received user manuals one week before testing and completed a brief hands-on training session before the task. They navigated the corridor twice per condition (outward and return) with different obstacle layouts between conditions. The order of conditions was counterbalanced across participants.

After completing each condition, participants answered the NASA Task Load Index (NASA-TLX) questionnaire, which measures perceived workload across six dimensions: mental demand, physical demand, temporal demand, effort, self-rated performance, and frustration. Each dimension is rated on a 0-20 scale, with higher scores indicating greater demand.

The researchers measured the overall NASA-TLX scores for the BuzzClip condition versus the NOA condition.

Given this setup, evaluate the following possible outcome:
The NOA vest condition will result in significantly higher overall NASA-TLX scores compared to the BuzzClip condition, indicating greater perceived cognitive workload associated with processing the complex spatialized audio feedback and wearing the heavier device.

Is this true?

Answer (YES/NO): NO